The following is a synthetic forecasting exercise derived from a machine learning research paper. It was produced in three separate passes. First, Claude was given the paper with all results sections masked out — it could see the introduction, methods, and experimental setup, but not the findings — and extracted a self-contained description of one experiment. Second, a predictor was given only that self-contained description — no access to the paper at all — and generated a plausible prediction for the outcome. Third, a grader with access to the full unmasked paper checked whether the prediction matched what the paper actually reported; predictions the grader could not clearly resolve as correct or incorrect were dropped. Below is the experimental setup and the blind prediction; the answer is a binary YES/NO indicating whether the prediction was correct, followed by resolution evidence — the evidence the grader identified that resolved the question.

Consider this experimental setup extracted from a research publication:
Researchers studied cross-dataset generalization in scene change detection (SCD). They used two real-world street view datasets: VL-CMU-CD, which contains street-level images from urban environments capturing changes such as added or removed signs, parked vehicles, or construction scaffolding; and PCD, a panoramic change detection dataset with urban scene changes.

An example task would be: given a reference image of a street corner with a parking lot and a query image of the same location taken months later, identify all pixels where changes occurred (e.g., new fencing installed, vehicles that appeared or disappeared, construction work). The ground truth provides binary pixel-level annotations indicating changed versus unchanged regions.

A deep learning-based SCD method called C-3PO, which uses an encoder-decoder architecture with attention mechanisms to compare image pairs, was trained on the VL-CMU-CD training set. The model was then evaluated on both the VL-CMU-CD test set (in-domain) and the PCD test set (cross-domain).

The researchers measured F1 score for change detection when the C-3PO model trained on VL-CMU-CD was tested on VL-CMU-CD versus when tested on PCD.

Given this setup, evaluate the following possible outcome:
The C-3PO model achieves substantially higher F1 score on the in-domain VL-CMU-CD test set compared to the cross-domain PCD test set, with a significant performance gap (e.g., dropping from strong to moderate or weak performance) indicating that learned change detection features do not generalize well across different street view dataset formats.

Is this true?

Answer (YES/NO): YES